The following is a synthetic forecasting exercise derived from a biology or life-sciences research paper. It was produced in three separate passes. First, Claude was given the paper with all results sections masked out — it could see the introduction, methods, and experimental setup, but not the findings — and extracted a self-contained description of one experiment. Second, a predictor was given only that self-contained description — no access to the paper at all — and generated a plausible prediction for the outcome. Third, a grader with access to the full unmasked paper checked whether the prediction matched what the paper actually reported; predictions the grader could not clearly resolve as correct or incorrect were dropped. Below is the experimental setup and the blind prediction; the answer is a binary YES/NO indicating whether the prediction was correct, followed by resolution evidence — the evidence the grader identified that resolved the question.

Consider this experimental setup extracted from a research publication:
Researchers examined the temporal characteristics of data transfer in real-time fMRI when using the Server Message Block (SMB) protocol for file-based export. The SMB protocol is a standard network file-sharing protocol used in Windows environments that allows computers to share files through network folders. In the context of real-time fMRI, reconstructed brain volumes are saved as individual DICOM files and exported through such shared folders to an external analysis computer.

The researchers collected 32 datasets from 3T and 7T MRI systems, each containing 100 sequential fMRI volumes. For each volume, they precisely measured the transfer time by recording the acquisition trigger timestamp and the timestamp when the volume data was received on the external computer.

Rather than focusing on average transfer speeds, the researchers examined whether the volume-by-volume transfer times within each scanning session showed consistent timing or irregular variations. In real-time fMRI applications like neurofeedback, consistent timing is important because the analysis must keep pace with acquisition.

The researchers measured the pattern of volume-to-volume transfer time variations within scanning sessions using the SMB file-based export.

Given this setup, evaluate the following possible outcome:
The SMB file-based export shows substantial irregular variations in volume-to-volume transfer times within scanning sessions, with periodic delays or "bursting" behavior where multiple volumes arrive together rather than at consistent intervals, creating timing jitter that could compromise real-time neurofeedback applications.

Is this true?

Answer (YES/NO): YES